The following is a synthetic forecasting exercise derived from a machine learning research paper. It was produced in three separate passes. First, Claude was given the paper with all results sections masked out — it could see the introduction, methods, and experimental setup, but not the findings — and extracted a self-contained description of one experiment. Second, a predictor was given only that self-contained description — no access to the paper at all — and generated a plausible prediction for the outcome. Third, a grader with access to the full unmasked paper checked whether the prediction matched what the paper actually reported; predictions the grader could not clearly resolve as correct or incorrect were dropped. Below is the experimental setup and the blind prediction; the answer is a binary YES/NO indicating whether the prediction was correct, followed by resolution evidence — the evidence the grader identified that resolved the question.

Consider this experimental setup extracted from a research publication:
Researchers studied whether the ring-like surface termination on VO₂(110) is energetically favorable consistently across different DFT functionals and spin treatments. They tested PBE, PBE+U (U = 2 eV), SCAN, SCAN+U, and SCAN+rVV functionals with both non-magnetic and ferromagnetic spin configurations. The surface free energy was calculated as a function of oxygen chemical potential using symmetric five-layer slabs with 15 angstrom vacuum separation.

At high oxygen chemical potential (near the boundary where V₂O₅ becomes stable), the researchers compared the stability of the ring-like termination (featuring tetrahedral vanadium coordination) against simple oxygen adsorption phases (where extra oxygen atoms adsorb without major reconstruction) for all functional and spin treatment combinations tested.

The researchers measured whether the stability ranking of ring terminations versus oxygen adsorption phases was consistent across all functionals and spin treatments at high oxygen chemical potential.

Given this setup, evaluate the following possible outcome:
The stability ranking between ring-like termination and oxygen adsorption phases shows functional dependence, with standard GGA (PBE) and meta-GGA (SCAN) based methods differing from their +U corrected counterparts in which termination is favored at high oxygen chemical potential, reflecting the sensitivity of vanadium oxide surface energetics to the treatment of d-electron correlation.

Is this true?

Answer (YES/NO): NO